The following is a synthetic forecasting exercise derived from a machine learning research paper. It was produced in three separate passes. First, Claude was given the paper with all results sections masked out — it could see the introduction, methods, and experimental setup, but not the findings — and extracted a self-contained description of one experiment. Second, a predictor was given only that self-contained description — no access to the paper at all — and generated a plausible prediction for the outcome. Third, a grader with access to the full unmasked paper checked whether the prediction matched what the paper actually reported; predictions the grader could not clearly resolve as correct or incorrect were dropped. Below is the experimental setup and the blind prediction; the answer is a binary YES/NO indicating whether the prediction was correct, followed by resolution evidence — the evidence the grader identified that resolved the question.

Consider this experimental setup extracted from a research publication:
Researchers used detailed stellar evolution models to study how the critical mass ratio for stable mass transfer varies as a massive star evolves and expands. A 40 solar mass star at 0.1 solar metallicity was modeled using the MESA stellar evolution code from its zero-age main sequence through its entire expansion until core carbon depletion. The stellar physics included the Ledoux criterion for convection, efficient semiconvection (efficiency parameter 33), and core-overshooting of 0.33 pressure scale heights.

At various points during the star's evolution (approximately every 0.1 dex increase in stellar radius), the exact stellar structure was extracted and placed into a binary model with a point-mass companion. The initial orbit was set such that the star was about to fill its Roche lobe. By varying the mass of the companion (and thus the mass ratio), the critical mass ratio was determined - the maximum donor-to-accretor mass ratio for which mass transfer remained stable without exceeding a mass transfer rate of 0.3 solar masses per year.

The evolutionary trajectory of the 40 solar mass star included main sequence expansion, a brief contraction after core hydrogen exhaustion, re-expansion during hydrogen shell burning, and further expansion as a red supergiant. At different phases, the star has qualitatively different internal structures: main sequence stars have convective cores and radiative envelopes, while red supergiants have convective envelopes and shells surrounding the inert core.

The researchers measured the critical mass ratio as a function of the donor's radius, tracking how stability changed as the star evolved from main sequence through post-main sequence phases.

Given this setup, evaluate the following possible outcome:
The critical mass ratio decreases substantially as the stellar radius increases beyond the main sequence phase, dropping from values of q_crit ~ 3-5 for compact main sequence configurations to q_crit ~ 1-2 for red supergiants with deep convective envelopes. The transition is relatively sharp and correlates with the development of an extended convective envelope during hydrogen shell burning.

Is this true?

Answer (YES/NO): NO